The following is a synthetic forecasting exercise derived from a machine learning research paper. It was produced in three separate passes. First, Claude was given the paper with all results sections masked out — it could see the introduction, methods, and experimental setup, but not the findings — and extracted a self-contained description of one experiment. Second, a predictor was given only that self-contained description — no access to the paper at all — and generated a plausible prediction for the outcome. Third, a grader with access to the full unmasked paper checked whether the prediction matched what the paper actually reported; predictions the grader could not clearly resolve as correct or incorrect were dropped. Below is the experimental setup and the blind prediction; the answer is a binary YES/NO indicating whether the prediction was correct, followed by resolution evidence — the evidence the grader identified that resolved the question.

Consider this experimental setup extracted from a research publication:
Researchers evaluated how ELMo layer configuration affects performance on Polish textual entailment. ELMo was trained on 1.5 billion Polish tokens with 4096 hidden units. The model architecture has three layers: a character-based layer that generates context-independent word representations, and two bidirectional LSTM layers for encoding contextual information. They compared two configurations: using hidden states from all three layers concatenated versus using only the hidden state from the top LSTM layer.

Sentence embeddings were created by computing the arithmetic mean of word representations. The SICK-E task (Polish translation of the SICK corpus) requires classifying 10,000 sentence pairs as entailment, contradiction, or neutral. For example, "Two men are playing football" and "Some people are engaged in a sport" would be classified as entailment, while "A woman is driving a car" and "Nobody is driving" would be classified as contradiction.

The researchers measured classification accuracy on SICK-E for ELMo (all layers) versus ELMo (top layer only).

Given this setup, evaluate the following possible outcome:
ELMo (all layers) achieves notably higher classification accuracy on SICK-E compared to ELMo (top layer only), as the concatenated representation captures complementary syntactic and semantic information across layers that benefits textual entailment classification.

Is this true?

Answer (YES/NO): YES